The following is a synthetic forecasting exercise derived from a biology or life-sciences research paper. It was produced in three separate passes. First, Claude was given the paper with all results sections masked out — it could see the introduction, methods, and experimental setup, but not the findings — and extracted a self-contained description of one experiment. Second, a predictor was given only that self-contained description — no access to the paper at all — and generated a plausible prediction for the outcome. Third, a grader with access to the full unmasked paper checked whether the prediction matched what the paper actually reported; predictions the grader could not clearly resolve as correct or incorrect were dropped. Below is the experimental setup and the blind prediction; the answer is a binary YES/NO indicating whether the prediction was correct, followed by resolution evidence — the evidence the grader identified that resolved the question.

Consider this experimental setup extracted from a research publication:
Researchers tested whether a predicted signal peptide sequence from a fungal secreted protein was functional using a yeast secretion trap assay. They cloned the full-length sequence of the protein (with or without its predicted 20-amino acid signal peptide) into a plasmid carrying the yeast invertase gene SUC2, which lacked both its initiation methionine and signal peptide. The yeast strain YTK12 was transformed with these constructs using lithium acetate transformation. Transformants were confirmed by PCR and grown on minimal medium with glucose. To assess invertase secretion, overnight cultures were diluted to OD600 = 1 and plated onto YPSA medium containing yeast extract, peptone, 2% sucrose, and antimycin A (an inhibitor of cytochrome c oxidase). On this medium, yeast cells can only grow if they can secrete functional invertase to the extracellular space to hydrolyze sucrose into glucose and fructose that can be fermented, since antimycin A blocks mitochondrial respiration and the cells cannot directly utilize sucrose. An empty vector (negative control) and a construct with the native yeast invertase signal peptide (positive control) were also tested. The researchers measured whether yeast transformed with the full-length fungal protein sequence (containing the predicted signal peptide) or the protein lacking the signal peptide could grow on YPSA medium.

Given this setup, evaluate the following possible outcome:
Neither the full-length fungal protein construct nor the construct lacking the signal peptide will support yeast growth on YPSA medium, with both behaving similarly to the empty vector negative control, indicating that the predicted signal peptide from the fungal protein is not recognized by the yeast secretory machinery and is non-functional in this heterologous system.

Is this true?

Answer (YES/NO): NO